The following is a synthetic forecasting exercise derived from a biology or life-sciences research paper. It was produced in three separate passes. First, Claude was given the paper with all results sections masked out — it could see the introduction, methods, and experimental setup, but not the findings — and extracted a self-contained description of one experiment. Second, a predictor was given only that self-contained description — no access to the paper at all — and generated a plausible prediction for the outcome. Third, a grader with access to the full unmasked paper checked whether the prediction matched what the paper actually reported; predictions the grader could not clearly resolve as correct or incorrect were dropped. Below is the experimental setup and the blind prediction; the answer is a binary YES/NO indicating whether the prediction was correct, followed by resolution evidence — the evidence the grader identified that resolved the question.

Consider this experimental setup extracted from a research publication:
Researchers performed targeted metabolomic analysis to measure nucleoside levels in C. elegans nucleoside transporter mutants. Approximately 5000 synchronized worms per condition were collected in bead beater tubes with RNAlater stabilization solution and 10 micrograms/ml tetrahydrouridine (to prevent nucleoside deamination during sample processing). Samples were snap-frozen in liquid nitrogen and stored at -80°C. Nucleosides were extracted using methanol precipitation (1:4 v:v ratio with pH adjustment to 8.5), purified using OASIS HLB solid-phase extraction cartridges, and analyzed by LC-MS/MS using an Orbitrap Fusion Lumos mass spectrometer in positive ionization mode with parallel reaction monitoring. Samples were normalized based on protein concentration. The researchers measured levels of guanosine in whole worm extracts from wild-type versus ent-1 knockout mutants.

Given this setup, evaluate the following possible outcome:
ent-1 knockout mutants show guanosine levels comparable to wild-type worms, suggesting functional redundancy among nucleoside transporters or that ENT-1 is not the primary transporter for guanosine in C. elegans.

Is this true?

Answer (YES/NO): NO